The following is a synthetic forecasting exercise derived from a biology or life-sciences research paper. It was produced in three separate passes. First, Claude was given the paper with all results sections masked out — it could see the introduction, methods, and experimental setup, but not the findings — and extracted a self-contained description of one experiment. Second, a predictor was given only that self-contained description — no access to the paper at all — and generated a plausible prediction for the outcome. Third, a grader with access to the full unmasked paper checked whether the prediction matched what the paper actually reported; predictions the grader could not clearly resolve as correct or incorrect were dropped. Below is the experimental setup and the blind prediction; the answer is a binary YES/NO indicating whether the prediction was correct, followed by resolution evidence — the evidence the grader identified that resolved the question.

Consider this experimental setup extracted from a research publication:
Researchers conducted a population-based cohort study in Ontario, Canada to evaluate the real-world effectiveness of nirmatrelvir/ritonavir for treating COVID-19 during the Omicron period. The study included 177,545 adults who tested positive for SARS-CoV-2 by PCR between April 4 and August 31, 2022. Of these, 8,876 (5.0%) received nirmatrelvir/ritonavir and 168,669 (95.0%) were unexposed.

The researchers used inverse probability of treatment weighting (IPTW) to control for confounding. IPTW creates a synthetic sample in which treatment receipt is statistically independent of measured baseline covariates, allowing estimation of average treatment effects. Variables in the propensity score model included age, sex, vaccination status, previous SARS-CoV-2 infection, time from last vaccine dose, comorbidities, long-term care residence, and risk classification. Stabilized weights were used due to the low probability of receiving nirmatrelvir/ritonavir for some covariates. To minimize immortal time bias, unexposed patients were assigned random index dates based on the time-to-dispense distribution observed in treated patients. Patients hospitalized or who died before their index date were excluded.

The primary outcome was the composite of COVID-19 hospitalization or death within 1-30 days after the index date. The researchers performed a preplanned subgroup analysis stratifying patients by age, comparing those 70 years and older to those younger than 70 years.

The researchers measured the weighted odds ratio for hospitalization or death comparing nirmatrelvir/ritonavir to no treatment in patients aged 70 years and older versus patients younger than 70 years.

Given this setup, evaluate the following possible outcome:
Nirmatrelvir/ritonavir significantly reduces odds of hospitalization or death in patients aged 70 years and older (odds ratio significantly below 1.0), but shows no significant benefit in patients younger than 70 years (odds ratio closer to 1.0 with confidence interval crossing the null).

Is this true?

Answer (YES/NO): NO